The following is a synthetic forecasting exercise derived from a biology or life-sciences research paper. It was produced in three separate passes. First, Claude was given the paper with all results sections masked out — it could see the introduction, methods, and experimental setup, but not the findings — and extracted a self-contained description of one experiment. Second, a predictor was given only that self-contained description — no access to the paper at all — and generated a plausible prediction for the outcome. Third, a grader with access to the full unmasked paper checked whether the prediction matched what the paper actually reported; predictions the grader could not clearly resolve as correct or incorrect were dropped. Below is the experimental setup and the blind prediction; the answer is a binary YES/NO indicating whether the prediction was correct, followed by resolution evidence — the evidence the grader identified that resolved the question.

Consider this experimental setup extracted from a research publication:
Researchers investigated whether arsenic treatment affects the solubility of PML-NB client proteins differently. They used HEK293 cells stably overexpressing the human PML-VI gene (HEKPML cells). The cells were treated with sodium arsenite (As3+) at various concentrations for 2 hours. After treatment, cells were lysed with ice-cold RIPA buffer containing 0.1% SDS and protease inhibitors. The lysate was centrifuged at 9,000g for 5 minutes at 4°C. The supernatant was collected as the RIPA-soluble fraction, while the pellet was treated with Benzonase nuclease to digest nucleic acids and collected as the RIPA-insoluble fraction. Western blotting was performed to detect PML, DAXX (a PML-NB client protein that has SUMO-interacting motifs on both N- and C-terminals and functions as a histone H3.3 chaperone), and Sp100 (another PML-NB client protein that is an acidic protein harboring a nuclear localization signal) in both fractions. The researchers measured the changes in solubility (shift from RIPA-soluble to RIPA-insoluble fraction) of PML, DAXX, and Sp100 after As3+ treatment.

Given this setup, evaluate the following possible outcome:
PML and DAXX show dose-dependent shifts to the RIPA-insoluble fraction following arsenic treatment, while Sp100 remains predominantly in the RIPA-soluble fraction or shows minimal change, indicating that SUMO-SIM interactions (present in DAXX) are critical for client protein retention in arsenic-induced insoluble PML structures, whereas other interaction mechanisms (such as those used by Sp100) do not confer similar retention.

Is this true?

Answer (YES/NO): NO